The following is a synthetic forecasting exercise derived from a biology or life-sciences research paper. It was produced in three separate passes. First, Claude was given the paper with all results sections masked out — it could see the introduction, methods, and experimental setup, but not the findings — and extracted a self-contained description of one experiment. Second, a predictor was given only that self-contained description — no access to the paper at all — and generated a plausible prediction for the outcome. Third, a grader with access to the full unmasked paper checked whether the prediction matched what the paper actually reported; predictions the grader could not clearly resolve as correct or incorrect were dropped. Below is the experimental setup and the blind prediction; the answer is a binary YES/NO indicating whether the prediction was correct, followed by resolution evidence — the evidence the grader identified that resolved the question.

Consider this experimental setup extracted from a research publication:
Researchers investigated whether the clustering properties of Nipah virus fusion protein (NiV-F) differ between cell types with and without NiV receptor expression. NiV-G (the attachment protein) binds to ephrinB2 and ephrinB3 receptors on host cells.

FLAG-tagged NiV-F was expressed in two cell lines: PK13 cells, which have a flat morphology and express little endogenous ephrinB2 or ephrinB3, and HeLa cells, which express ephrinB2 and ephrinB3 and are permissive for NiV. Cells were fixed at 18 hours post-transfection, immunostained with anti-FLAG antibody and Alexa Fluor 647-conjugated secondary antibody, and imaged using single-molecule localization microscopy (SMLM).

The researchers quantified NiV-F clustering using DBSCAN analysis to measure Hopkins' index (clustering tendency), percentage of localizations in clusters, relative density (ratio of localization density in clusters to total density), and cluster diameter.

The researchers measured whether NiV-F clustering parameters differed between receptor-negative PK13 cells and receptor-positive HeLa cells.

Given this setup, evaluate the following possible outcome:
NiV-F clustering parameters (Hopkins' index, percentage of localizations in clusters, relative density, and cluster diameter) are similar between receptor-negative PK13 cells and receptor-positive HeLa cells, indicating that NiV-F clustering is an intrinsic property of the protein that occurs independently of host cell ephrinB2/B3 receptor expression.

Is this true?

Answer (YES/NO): YES